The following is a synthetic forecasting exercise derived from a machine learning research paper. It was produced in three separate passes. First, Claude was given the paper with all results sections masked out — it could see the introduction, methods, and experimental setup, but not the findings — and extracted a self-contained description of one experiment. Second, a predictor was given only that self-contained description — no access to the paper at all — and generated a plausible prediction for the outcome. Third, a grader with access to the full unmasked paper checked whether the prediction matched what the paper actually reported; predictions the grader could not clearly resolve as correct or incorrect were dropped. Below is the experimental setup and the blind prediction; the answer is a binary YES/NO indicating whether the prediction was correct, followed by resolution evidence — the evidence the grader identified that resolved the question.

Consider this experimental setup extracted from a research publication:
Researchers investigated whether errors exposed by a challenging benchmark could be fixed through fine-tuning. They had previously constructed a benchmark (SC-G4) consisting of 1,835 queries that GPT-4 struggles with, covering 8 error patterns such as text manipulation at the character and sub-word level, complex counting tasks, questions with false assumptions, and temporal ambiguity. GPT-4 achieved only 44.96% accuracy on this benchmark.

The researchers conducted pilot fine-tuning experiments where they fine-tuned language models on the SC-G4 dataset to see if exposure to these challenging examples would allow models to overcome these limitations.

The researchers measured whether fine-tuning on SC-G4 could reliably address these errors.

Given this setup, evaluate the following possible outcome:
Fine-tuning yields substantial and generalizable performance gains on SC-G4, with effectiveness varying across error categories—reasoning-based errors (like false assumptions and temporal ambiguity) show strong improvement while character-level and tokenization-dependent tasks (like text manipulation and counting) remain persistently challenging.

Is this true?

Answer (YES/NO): NO